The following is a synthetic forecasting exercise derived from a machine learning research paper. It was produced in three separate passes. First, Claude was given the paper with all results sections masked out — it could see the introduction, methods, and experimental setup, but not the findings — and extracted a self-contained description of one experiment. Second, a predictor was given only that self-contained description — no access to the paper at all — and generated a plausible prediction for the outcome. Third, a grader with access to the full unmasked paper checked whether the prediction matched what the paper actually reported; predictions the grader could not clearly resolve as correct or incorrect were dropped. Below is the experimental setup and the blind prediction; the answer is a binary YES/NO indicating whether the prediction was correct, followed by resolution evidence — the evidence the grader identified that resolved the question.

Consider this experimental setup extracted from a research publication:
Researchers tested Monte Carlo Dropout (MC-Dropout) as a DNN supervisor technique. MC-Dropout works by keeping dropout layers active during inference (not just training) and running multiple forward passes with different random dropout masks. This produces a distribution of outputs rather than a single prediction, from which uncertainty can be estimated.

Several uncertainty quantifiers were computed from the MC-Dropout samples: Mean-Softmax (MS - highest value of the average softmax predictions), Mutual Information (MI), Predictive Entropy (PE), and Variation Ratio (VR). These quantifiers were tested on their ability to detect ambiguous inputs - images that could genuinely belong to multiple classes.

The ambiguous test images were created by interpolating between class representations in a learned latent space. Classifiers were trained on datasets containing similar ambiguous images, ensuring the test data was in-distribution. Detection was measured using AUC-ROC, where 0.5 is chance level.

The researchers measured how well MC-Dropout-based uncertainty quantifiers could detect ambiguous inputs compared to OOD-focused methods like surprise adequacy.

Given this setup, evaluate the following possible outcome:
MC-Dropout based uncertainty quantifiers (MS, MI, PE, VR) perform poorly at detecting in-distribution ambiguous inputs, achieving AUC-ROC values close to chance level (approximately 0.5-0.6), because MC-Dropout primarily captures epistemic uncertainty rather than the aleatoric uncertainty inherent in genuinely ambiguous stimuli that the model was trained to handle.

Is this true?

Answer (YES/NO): NO